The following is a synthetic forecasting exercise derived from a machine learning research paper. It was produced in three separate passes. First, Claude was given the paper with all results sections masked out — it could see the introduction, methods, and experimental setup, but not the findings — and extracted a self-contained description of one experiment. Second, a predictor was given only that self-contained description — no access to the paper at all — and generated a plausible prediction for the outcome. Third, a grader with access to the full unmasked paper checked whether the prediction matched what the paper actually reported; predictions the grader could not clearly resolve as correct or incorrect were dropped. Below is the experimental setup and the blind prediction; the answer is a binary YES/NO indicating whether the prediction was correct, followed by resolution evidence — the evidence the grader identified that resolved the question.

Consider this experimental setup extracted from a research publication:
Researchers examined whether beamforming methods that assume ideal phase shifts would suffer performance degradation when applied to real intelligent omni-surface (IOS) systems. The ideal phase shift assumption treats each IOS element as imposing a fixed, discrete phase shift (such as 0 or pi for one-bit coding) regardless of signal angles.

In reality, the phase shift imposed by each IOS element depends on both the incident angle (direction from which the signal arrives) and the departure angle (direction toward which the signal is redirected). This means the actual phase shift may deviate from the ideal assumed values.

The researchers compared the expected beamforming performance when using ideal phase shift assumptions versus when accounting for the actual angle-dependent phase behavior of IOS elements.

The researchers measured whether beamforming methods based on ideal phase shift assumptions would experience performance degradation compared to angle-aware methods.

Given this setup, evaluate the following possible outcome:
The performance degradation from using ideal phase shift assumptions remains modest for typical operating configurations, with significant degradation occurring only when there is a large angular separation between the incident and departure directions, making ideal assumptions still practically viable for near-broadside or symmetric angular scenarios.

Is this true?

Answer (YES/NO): NO